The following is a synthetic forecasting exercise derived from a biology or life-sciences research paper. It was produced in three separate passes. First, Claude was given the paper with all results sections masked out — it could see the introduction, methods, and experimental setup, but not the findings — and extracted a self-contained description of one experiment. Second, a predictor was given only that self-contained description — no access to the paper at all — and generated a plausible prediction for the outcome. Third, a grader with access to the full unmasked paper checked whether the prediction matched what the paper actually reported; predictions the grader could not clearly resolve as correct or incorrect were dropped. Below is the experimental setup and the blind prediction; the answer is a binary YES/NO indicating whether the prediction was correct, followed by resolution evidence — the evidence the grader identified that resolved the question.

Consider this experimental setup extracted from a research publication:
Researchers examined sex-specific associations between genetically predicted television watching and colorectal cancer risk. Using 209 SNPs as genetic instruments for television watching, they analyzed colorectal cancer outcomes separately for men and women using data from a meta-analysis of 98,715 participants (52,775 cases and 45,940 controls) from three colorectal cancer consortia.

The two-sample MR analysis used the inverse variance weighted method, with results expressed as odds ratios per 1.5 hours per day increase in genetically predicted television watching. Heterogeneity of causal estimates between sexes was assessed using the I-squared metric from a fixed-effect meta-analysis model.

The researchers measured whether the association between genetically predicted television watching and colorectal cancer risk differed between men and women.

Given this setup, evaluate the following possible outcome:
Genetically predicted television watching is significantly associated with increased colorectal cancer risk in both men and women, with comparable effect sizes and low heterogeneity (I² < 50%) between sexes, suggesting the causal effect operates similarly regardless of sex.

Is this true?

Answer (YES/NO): YES